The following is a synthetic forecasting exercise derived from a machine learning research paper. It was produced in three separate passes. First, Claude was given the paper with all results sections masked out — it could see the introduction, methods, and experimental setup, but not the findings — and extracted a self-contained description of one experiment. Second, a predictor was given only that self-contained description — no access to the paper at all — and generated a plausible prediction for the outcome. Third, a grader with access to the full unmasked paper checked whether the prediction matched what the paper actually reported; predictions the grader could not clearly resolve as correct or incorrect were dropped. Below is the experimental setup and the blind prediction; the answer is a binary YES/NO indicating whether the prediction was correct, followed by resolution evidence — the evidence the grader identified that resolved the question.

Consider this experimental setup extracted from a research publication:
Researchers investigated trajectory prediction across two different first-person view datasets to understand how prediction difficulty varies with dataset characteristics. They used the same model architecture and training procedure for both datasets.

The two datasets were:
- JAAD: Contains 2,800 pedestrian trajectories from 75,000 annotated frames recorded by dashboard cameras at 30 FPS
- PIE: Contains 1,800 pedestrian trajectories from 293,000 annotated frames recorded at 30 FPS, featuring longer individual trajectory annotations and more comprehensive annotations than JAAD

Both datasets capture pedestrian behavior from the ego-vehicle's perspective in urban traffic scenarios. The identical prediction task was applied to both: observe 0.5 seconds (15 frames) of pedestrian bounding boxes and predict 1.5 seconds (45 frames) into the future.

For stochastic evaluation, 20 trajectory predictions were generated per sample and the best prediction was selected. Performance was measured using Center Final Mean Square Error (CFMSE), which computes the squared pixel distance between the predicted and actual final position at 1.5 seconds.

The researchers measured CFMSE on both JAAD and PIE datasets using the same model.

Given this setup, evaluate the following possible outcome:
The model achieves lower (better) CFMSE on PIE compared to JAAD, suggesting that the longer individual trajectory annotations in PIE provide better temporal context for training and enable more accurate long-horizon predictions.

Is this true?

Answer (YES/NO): YES